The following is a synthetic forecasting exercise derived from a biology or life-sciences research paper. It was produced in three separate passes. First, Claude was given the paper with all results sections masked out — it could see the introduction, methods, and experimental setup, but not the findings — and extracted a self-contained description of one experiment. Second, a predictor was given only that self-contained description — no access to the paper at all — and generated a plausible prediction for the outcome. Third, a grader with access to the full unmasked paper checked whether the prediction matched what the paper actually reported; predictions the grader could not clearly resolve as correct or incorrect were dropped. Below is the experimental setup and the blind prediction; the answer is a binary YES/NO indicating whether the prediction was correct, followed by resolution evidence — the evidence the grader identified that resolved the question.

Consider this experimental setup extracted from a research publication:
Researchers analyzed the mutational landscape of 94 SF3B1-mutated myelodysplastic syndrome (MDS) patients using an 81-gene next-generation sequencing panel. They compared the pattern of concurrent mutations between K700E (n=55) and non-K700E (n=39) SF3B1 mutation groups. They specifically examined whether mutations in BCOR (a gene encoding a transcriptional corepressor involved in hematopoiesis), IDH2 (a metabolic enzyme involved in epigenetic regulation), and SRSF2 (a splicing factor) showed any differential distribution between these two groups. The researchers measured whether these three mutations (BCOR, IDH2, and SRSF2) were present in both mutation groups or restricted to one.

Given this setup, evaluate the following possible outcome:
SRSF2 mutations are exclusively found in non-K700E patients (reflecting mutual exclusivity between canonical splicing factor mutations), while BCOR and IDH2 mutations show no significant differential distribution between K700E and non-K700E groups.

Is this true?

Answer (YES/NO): NO